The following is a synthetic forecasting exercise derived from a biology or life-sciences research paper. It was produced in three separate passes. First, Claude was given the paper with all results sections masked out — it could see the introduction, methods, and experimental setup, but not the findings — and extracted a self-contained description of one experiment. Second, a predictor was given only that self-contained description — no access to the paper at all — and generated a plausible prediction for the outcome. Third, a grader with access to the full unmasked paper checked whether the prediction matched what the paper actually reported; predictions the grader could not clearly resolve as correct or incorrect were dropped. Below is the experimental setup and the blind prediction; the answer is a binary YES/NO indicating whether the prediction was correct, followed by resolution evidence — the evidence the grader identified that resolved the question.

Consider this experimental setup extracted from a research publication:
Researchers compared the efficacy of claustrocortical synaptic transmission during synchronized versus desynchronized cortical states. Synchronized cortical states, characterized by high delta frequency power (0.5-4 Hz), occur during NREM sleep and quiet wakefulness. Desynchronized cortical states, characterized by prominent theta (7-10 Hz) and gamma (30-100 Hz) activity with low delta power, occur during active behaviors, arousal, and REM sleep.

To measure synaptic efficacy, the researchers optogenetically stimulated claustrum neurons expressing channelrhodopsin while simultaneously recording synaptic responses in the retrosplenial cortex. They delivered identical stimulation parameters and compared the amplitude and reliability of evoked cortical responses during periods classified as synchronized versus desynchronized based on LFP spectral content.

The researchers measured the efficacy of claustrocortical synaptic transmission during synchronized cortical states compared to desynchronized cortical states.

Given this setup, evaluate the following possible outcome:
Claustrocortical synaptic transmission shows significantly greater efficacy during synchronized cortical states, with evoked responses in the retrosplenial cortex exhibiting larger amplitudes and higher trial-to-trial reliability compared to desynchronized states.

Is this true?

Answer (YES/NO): YES